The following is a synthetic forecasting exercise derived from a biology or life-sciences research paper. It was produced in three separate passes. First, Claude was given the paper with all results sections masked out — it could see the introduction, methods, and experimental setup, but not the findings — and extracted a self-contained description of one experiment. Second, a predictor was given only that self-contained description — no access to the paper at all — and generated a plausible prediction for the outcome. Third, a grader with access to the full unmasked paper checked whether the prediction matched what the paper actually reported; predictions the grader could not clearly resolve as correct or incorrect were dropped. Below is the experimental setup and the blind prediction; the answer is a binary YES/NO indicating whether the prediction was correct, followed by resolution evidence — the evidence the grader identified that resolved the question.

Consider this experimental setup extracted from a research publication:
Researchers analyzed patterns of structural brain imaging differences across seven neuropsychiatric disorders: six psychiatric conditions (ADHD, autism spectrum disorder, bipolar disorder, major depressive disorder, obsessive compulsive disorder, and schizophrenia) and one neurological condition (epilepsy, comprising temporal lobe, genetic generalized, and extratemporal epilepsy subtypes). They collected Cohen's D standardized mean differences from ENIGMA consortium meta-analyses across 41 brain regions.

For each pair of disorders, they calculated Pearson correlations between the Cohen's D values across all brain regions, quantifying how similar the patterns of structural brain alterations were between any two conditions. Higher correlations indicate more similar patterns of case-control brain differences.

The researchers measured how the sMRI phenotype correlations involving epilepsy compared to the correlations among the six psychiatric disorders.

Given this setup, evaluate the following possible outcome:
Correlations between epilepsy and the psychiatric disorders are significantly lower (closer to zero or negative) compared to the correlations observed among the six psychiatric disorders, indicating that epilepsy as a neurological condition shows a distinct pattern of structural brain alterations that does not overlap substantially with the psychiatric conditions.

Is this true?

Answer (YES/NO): YES